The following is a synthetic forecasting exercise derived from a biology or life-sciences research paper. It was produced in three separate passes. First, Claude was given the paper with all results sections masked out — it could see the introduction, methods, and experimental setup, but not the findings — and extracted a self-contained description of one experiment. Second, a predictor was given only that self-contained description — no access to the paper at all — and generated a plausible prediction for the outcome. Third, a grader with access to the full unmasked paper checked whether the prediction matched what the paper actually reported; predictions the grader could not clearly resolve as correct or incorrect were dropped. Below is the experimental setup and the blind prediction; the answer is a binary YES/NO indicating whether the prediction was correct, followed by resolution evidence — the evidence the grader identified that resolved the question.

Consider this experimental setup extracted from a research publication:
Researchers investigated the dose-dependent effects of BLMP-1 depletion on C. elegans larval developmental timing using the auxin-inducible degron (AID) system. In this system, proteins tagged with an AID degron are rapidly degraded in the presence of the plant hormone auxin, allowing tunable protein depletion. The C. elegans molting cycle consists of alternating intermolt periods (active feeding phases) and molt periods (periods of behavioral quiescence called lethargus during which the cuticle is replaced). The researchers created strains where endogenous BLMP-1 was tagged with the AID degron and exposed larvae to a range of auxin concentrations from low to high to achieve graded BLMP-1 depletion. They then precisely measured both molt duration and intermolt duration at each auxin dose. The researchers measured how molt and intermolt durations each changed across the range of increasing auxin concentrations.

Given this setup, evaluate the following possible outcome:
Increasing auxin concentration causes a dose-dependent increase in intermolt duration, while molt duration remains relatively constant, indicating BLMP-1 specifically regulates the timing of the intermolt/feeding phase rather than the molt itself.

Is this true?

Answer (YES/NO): NO